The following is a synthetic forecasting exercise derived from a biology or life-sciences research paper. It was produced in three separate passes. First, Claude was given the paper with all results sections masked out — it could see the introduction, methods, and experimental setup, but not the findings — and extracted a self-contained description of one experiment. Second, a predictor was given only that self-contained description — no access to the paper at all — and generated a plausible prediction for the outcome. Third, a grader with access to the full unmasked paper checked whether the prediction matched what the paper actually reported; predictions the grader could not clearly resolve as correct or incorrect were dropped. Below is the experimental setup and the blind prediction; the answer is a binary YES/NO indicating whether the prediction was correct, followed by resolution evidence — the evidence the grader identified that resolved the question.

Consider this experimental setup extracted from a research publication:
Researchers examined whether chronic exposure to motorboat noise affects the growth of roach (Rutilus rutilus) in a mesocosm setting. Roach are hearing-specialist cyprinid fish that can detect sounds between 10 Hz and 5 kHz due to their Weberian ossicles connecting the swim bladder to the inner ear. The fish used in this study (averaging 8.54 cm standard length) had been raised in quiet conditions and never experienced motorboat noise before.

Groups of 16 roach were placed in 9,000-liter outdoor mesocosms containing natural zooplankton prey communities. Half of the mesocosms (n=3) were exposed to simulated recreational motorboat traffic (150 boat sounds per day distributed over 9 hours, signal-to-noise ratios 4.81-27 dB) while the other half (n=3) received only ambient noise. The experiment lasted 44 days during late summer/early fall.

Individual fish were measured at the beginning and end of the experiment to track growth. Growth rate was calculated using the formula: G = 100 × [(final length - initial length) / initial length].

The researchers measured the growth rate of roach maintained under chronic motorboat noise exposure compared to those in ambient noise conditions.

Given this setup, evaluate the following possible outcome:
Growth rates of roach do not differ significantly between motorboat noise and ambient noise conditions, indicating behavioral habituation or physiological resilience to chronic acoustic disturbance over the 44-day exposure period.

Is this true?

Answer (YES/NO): YES